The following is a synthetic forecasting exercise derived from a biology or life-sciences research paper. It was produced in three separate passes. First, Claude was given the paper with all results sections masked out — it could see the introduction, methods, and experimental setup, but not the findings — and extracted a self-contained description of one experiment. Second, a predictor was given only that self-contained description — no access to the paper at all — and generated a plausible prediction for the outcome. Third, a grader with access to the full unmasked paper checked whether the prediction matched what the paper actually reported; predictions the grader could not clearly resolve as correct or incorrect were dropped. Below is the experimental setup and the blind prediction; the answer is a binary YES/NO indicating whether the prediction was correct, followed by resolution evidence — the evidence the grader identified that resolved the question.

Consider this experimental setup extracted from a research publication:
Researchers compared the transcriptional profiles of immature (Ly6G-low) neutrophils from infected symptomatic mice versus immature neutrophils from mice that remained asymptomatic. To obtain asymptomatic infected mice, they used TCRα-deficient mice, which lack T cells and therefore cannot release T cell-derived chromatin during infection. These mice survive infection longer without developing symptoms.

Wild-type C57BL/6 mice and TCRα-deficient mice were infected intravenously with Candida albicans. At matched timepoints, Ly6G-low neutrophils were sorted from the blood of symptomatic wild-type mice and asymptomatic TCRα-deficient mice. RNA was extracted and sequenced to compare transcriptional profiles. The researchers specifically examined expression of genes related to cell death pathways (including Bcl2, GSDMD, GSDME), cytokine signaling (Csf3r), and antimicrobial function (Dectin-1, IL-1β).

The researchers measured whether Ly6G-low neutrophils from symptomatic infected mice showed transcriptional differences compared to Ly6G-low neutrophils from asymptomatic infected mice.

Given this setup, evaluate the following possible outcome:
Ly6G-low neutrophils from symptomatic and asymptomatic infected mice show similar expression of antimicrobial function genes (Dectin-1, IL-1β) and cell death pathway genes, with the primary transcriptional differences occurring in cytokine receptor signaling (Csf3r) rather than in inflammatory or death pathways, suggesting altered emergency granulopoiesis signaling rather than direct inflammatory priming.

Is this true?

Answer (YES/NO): NO